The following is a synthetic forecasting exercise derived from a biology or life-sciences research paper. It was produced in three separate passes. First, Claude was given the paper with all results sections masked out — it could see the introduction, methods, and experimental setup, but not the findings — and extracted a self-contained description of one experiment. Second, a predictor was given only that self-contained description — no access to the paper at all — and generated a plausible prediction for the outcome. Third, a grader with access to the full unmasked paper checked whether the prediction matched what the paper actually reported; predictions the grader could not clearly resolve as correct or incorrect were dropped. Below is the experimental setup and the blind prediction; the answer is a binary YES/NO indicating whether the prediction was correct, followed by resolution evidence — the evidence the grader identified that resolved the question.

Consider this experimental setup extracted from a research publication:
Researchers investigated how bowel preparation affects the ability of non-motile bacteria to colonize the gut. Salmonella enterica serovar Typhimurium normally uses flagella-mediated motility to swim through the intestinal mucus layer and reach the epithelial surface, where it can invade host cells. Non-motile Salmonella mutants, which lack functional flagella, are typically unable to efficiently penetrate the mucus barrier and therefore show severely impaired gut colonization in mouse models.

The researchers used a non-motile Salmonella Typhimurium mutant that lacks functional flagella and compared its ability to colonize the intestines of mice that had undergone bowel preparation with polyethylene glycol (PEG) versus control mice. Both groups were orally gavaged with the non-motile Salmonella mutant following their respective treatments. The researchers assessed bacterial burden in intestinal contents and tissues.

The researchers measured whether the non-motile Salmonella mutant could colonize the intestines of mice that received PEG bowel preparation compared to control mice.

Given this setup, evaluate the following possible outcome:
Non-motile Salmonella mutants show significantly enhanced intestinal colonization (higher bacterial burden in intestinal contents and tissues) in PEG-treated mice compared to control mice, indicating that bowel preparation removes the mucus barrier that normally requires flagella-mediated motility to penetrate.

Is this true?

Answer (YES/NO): YES